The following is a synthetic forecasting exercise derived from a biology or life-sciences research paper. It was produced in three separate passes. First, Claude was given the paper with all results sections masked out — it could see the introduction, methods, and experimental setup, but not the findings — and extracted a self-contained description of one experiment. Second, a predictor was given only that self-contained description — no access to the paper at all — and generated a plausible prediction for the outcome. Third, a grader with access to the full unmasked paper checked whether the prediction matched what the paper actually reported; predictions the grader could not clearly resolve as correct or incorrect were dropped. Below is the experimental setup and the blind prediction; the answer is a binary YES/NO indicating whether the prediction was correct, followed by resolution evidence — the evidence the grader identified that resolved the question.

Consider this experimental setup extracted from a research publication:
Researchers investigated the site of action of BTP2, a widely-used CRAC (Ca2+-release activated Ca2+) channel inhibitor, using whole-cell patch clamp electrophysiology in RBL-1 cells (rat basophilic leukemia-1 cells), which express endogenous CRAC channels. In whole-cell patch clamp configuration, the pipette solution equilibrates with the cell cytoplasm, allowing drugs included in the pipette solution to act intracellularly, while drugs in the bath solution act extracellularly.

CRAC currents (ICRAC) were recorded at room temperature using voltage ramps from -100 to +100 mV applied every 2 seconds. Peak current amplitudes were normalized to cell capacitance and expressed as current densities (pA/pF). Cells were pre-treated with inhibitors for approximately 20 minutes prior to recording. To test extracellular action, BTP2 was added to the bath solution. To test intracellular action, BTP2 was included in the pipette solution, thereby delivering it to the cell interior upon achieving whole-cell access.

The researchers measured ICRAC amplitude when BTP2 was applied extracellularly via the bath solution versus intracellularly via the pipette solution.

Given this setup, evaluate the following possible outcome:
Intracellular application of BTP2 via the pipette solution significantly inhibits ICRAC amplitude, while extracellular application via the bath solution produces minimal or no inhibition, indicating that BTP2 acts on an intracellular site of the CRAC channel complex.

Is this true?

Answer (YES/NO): NO